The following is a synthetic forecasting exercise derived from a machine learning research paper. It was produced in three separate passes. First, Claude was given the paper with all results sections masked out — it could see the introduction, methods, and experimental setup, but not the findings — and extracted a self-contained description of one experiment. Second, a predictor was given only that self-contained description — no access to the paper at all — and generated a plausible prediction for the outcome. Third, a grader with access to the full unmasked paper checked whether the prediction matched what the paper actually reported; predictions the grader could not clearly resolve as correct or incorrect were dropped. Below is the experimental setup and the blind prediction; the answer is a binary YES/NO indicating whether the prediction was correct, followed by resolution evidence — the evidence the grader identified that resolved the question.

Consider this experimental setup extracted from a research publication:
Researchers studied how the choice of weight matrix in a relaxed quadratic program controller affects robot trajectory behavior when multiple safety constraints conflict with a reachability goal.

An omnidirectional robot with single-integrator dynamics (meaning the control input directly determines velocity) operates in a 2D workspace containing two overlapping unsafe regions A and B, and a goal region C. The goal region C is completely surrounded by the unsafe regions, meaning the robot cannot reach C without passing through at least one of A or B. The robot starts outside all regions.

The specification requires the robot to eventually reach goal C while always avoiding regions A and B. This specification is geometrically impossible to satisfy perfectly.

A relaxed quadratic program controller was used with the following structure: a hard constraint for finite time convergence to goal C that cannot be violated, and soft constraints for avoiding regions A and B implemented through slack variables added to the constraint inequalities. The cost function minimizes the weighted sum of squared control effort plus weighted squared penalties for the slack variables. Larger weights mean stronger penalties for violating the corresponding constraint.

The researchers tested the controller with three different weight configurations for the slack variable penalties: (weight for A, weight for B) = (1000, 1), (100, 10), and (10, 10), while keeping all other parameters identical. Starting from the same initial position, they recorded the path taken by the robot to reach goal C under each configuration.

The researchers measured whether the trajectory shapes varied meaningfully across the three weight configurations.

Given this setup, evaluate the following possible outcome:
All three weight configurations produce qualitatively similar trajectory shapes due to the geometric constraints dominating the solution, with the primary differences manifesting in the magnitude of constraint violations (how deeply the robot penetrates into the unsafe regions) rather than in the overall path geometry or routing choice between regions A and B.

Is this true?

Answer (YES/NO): NO